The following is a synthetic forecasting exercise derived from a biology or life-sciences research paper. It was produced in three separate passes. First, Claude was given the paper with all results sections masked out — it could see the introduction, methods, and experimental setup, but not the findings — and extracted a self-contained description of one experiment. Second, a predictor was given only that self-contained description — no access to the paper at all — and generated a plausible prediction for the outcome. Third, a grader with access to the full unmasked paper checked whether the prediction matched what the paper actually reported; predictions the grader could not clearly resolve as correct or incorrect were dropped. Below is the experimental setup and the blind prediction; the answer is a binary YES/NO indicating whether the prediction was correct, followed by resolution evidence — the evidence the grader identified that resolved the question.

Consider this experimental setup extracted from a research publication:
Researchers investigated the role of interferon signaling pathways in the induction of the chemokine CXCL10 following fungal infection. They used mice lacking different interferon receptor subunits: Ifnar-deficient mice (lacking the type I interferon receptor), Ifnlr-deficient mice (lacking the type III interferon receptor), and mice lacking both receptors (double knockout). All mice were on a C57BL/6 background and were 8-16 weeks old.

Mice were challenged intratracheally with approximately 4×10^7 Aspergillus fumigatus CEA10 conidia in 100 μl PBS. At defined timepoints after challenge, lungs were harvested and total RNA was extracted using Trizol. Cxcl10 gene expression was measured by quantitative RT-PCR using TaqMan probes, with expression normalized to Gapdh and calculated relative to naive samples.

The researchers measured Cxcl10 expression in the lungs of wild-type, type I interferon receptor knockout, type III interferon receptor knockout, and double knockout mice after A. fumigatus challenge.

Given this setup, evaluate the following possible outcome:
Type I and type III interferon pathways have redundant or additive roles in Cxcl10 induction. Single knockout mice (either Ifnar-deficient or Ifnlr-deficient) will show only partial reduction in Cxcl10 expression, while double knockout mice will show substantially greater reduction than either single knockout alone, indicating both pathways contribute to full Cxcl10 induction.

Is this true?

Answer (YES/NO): YES